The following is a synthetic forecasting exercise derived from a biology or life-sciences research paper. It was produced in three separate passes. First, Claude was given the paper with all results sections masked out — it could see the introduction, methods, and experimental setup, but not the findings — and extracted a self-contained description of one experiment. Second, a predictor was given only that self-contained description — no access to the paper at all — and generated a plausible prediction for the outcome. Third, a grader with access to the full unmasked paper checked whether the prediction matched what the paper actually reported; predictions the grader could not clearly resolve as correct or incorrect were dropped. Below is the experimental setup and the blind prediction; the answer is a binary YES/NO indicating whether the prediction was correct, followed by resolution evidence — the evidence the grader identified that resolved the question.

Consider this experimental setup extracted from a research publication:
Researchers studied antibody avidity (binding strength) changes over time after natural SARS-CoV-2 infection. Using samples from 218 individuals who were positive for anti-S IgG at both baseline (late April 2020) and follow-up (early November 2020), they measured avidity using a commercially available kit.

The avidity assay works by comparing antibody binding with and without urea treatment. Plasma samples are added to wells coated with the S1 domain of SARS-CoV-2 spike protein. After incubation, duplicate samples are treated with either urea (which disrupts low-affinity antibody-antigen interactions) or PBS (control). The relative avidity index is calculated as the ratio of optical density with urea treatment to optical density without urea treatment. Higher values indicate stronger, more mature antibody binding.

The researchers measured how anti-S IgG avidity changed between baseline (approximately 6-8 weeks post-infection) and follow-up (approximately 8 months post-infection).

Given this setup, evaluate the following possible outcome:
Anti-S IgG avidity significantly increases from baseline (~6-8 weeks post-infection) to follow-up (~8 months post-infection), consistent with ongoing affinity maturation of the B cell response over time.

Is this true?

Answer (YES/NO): YES